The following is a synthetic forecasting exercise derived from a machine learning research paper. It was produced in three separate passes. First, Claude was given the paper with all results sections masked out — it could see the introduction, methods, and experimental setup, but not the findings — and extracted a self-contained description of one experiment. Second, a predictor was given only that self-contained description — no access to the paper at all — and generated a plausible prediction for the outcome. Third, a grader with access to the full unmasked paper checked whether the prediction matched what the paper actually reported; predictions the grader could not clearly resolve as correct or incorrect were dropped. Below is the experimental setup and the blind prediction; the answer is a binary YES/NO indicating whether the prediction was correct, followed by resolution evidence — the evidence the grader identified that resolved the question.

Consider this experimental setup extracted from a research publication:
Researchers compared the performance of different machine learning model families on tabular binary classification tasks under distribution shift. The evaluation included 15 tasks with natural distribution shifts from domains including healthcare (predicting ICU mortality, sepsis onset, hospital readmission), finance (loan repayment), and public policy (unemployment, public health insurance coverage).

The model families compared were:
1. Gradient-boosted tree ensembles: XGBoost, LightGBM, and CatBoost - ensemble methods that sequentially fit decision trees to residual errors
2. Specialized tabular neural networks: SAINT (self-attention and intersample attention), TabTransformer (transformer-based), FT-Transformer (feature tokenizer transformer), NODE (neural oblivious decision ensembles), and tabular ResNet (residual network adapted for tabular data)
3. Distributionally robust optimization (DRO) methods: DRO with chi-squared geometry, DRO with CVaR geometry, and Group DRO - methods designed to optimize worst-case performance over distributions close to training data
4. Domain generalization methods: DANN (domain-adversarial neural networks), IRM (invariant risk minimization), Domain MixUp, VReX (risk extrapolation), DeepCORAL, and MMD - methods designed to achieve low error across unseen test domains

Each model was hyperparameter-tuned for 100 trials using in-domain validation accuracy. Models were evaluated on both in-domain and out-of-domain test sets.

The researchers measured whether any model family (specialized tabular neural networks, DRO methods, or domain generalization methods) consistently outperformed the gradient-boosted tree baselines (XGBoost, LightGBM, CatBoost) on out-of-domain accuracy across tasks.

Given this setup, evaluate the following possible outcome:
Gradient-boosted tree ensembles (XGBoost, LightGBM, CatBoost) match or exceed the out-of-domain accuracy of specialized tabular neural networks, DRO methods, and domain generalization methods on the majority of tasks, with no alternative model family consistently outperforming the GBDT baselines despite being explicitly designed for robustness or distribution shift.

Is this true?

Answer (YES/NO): YES